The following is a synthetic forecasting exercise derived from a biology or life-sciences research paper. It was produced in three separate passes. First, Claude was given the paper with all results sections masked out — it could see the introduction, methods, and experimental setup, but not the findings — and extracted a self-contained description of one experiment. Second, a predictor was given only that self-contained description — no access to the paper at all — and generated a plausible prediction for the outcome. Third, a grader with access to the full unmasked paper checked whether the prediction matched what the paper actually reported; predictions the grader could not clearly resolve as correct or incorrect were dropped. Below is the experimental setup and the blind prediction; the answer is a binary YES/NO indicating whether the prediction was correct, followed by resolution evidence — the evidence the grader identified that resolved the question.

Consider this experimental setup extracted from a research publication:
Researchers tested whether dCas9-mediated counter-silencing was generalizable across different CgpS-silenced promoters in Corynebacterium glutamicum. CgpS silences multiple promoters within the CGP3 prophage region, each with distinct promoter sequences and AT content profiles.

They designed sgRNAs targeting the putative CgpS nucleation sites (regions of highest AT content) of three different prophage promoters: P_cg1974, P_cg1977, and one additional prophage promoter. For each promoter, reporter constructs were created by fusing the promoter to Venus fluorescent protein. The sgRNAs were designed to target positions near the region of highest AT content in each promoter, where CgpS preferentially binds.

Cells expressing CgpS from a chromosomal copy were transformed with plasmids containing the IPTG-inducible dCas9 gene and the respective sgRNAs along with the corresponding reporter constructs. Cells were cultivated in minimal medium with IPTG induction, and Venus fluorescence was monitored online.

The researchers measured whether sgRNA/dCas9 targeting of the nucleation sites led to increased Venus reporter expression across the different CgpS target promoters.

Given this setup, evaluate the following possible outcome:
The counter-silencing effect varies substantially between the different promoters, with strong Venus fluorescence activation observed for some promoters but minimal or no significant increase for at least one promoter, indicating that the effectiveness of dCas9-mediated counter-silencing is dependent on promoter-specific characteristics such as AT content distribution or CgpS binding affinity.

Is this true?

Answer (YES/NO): YES